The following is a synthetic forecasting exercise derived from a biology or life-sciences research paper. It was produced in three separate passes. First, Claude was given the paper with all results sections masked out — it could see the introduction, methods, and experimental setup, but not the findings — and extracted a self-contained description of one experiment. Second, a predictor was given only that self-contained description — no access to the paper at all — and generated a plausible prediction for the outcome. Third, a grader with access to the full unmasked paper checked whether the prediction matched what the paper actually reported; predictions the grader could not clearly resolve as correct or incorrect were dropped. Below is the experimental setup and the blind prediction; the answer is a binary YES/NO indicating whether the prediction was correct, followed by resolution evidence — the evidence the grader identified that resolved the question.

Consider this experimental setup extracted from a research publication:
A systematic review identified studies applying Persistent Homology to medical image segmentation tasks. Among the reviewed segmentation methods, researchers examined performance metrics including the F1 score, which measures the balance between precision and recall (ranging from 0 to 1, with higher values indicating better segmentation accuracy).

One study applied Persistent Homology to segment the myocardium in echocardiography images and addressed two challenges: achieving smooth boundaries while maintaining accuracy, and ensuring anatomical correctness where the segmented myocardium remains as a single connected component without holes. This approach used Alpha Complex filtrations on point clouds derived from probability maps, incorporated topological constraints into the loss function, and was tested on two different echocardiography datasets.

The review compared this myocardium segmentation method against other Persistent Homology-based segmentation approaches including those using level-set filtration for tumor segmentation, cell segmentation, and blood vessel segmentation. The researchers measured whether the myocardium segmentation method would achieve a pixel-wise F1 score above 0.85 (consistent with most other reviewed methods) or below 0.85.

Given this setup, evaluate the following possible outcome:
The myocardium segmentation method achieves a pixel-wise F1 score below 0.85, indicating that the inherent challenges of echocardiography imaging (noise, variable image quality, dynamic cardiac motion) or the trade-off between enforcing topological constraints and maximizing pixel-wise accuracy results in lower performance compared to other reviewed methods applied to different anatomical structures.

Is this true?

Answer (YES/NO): YES